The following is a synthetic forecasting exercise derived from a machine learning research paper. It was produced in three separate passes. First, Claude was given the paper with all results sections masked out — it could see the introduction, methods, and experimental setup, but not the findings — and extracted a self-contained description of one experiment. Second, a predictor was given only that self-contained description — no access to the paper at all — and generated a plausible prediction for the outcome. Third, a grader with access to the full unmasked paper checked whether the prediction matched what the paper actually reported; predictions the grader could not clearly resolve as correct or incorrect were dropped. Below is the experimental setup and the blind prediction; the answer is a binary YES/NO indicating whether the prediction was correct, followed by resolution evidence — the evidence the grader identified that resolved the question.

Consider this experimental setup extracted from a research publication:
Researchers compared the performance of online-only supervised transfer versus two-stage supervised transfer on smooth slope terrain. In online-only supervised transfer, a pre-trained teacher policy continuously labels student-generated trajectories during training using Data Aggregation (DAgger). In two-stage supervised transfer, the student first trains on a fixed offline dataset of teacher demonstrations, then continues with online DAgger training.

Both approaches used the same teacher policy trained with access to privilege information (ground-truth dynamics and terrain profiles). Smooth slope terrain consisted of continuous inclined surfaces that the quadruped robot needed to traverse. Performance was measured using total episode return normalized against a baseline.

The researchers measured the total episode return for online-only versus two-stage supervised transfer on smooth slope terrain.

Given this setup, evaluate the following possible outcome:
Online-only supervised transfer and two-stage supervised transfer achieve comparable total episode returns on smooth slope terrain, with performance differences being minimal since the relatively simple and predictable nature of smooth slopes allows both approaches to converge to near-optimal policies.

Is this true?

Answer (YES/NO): YES